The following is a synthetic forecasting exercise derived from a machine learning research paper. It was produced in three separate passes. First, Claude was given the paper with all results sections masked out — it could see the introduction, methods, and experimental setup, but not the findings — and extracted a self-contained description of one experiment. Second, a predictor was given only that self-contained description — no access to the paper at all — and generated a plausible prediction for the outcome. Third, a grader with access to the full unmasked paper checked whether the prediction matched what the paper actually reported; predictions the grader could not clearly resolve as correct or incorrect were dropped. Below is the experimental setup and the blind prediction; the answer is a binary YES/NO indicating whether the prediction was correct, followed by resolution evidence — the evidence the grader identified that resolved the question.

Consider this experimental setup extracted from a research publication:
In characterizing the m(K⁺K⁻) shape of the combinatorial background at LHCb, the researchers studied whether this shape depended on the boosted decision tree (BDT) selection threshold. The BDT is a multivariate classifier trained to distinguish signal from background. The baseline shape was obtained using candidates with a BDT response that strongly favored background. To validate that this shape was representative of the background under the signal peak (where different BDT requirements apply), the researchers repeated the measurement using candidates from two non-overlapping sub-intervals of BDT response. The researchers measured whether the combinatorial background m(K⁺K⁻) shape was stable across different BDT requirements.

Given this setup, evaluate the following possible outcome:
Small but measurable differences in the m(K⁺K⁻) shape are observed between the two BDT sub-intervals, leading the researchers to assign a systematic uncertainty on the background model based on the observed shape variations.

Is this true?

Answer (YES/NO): YES